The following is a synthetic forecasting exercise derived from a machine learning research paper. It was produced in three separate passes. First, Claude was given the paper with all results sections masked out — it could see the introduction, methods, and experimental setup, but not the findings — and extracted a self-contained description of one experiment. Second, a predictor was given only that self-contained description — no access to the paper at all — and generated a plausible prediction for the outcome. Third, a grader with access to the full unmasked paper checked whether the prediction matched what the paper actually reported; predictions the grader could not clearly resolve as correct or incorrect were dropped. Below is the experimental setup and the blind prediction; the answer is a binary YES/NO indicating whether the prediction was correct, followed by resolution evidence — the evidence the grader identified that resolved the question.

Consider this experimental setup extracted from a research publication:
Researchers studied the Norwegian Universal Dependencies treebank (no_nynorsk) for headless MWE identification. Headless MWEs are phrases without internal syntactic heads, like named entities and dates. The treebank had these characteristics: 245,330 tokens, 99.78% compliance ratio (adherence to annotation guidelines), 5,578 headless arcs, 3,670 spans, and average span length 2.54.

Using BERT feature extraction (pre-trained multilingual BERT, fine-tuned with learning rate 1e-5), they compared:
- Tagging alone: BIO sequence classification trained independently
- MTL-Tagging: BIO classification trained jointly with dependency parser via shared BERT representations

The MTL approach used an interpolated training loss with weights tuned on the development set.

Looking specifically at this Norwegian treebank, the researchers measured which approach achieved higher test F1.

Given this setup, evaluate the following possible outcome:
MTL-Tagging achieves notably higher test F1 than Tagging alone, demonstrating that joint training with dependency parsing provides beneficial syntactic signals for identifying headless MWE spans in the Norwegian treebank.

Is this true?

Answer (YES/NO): NO